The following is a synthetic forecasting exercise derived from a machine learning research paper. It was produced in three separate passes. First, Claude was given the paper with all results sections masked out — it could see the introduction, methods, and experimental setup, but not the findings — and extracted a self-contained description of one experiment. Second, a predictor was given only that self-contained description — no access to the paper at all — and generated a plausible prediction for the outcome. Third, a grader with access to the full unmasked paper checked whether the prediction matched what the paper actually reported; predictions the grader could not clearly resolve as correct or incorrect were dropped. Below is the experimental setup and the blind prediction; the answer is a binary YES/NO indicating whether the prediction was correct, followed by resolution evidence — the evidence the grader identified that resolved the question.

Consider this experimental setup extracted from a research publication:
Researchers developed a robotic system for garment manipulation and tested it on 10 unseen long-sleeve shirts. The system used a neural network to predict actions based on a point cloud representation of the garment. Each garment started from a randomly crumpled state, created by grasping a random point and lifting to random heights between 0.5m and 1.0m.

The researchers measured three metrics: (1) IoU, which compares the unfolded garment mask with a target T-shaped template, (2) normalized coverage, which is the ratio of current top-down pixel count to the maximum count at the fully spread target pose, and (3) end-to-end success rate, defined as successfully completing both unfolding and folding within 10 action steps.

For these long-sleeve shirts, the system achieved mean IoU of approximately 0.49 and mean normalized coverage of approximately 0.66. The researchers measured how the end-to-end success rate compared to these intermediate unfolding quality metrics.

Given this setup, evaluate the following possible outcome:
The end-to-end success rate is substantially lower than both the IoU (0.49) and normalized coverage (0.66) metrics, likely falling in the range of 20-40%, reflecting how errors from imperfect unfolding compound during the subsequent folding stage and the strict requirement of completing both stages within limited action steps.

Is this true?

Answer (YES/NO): NO